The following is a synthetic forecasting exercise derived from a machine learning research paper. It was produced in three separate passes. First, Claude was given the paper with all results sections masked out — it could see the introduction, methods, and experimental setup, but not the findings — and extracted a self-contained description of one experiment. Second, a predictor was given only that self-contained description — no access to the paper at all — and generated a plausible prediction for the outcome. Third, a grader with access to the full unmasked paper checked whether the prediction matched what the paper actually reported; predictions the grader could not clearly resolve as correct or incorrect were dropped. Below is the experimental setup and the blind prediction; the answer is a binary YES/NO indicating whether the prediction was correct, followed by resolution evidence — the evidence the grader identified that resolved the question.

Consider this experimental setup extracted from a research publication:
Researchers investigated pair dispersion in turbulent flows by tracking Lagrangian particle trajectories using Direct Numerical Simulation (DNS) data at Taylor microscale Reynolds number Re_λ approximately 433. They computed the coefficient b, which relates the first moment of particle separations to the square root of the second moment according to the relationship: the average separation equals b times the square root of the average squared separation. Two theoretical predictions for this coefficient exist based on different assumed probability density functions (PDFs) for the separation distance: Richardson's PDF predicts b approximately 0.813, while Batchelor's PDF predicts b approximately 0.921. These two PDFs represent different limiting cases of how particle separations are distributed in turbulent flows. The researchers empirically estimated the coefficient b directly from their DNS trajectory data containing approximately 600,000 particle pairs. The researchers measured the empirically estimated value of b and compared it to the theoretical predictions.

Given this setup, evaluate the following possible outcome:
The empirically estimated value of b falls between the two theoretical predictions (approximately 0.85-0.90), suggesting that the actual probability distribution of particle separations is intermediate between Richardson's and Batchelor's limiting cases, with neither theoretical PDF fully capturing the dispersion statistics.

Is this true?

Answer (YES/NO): NO